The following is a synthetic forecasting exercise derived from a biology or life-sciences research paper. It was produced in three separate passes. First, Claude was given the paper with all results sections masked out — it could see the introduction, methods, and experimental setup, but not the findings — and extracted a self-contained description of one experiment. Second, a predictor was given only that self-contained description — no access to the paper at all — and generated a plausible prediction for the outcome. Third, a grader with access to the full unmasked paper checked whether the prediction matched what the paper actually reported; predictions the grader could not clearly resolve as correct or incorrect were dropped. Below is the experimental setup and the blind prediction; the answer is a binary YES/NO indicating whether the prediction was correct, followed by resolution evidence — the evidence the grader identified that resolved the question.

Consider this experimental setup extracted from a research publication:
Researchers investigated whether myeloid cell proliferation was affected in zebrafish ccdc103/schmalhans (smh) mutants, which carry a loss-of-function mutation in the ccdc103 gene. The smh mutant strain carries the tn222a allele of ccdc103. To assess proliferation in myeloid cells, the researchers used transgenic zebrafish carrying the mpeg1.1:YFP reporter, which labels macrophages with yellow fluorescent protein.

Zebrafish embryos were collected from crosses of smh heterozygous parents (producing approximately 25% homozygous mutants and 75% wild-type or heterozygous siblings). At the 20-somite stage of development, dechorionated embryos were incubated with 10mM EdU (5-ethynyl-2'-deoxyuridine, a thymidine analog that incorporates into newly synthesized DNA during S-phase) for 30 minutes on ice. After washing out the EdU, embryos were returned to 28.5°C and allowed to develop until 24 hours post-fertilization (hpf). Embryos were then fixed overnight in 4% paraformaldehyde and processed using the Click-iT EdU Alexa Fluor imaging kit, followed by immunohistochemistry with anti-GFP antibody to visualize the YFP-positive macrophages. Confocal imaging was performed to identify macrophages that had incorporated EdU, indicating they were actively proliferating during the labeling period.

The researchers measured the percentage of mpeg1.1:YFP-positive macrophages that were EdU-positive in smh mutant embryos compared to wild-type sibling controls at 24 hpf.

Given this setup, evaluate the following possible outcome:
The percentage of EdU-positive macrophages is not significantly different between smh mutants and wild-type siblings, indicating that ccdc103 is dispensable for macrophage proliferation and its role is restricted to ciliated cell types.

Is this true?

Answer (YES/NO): NO